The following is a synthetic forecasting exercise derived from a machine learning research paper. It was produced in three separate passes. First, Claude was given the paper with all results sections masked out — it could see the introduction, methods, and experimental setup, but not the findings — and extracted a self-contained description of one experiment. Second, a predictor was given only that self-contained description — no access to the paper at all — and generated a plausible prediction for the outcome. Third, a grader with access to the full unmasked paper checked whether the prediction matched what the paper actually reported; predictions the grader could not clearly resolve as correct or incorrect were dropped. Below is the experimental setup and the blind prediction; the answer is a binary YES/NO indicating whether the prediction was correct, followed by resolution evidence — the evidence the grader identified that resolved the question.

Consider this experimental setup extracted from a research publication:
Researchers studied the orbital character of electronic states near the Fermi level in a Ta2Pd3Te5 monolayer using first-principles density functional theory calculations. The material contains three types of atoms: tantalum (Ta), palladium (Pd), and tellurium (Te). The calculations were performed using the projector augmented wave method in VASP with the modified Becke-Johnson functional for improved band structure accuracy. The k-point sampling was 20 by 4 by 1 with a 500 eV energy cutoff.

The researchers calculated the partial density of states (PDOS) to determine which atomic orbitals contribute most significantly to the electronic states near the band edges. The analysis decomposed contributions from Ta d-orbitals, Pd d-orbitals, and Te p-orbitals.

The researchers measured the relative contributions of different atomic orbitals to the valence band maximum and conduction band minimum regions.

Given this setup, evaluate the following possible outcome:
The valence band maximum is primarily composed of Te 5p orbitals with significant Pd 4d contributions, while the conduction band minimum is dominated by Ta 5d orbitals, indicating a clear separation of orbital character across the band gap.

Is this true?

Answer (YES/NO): NO